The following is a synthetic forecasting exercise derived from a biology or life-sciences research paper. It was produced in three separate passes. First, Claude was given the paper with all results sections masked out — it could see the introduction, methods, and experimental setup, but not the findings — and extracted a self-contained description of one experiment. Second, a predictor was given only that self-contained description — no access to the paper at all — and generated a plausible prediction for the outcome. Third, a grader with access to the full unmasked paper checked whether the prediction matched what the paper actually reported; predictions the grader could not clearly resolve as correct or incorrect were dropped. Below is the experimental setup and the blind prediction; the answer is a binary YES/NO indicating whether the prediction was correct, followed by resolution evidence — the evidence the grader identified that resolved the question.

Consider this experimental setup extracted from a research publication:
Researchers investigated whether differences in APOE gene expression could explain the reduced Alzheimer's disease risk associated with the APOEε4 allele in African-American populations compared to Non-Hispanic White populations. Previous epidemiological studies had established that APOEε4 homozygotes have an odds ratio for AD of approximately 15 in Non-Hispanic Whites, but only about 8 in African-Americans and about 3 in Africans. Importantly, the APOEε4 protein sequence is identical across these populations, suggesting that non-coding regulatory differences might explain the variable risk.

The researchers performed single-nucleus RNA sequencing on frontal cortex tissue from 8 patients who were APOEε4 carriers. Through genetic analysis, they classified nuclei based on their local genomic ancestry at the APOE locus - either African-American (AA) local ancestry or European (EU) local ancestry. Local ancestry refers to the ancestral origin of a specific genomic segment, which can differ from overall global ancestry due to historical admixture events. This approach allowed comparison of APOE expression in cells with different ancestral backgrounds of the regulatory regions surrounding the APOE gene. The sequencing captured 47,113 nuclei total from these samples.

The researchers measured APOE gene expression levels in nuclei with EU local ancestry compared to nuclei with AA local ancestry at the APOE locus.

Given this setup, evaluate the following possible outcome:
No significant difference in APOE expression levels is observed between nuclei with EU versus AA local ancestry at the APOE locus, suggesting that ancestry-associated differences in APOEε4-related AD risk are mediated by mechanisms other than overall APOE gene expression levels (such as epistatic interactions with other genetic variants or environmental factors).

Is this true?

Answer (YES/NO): NO